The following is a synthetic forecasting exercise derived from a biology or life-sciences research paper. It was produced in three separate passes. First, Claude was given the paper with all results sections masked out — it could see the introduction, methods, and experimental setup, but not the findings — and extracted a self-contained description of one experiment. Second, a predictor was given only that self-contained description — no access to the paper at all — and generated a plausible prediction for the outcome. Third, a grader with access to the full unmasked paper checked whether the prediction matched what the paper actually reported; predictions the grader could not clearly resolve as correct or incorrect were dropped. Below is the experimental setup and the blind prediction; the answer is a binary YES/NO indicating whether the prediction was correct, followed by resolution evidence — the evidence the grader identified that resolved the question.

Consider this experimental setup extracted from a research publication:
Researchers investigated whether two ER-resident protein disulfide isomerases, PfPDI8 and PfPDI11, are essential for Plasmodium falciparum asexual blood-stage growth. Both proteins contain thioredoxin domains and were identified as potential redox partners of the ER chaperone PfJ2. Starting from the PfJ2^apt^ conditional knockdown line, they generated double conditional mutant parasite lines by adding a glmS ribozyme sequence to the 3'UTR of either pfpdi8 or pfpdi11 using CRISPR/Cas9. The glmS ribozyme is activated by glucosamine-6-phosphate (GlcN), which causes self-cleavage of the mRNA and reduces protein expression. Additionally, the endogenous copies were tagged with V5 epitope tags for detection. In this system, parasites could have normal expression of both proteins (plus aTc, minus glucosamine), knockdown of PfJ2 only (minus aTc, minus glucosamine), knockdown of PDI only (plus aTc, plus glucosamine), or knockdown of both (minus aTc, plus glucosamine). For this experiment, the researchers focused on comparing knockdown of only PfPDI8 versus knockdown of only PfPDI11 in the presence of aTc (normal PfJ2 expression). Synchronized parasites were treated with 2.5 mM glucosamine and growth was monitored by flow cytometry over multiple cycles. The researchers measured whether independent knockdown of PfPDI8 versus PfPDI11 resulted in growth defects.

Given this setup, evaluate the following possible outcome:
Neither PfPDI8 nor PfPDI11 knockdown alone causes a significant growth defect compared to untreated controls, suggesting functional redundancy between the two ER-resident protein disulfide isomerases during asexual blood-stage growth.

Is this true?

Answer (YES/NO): NO